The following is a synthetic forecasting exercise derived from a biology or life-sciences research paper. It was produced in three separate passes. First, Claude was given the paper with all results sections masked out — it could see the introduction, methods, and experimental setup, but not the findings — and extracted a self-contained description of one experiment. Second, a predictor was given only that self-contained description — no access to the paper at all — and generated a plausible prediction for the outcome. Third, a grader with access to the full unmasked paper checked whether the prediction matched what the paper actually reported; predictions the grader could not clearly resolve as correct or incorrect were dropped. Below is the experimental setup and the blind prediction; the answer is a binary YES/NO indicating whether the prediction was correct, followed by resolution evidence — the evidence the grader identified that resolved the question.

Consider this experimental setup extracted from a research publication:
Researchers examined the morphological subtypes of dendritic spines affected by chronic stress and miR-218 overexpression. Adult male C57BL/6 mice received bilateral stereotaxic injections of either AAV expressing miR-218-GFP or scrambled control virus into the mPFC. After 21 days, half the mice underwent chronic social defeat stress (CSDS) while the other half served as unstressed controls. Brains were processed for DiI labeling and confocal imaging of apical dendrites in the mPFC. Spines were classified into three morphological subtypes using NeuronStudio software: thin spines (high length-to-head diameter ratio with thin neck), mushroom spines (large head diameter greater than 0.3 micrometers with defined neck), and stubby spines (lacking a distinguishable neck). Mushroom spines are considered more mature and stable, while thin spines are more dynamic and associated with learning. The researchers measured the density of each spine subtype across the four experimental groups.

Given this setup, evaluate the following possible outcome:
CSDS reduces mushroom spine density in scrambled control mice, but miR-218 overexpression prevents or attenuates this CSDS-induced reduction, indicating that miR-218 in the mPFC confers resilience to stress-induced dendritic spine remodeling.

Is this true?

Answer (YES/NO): NO